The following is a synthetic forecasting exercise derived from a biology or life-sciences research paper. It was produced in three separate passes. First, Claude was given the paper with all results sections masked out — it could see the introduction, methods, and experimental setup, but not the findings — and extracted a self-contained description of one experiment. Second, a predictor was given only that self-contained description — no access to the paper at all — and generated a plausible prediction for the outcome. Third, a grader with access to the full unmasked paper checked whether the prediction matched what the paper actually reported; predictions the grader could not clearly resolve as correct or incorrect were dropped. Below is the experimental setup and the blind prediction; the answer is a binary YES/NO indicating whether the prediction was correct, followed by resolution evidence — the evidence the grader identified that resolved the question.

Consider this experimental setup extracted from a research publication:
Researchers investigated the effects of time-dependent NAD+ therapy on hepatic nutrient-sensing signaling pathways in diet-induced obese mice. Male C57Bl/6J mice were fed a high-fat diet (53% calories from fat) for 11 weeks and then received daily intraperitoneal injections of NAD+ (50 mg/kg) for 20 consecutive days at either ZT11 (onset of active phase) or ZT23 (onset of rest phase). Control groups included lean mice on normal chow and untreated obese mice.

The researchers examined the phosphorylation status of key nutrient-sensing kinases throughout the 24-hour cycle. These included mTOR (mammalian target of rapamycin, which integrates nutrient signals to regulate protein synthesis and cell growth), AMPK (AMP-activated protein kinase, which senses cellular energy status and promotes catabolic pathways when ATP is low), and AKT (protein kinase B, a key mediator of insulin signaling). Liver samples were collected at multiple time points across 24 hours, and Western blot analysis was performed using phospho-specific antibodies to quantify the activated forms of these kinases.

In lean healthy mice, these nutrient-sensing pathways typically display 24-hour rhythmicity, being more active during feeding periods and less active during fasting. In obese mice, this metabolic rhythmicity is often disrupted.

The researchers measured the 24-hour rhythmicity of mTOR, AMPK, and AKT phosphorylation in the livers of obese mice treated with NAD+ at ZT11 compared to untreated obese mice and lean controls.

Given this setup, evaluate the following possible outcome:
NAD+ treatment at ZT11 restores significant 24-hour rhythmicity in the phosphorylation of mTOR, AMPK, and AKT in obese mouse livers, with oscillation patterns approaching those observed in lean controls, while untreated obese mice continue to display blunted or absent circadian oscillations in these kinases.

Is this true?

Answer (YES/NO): NO